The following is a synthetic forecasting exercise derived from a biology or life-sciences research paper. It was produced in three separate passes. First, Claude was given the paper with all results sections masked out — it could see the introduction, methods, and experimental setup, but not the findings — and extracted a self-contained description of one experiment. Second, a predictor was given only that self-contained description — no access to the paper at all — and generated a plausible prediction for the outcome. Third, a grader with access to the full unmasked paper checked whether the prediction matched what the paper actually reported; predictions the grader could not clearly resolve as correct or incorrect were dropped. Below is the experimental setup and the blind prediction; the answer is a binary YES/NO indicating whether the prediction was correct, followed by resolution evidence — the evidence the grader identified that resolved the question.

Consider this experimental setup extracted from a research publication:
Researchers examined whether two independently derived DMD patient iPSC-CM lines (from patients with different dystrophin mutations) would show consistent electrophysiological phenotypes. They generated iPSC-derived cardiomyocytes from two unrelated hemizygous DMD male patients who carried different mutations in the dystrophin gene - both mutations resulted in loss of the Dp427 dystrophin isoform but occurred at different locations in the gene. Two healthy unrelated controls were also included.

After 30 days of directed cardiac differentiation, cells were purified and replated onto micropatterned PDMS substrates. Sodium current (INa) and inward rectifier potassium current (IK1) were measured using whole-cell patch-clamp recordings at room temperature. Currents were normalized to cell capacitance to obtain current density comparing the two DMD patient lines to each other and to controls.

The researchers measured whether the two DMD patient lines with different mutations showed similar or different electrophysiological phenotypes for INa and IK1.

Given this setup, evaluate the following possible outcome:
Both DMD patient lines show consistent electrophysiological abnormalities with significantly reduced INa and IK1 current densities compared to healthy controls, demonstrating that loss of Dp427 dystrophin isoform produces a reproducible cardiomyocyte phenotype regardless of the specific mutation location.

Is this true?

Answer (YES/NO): YES